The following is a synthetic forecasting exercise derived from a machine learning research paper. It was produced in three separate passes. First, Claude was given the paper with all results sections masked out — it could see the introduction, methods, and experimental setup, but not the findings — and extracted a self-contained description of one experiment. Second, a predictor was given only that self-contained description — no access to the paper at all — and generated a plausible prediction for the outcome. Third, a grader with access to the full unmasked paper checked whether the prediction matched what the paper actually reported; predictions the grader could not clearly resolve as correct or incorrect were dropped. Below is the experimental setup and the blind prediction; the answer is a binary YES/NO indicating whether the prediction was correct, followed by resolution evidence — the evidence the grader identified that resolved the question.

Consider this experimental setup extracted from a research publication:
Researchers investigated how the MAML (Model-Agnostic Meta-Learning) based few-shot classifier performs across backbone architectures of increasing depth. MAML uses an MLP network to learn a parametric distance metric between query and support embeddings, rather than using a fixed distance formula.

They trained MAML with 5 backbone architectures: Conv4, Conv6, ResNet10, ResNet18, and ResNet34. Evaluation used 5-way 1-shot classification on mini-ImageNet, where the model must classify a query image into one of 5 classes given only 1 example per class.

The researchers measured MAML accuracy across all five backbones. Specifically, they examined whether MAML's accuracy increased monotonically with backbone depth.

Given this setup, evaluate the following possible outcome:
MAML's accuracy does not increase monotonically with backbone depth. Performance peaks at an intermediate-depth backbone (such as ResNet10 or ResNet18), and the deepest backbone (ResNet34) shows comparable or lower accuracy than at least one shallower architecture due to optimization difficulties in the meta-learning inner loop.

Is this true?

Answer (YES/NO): YES